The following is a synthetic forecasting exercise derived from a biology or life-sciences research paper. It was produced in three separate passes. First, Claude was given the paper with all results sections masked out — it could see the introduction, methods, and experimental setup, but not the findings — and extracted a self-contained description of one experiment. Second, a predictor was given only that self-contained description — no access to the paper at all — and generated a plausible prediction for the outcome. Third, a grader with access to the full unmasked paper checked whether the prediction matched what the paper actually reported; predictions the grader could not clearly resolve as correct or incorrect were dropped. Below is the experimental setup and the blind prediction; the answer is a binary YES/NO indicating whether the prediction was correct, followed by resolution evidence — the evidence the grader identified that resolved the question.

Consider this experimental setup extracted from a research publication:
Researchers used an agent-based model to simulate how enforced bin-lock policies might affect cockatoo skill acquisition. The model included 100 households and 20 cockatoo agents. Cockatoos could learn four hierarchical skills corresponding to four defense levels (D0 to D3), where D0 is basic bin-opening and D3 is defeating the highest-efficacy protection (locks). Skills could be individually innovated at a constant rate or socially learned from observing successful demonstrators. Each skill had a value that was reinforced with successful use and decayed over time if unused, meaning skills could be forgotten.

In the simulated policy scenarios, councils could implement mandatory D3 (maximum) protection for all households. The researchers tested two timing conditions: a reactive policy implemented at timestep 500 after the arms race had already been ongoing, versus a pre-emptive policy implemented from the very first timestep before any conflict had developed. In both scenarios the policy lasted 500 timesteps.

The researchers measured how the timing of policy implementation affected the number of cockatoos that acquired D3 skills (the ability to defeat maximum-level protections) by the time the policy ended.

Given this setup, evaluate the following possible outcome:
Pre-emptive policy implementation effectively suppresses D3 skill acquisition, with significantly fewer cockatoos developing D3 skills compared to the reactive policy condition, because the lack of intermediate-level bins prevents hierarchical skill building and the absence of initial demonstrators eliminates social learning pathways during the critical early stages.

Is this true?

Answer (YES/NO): NO